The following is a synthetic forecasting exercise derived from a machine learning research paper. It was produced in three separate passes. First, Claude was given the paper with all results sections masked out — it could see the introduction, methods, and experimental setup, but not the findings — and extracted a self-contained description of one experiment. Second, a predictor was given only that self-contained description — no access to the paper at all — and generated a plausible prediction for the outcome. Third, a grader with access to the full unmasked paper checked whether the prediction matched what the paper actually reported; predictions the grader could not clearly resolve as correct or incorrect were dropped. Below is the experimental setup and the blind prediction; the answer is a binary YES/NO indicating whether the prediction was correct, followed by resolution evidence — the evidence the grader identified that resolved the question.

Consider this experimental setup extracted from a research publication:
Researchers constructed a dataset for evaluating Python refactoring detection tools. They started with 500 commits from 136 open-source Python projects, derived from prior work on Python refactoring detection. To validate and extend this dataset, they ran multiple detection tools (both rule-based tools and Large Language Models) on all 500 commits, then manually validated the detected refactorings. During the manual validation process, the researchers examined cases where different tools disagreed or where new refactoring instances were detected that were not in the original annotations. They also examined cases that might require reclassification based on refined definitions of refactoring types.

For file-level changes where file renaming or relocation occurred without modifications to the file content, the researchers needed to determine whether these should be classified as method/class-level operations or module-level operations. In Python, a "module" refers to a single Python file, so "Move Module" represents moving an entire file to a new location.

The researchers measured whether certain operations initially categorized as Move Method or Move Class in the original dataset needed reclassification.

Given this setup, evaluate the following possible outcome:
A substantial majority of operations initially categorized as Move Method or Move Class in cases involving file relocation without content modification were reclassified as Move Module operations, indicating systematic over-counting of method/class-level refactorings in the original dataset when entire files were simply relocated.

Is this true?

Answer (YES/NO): NO